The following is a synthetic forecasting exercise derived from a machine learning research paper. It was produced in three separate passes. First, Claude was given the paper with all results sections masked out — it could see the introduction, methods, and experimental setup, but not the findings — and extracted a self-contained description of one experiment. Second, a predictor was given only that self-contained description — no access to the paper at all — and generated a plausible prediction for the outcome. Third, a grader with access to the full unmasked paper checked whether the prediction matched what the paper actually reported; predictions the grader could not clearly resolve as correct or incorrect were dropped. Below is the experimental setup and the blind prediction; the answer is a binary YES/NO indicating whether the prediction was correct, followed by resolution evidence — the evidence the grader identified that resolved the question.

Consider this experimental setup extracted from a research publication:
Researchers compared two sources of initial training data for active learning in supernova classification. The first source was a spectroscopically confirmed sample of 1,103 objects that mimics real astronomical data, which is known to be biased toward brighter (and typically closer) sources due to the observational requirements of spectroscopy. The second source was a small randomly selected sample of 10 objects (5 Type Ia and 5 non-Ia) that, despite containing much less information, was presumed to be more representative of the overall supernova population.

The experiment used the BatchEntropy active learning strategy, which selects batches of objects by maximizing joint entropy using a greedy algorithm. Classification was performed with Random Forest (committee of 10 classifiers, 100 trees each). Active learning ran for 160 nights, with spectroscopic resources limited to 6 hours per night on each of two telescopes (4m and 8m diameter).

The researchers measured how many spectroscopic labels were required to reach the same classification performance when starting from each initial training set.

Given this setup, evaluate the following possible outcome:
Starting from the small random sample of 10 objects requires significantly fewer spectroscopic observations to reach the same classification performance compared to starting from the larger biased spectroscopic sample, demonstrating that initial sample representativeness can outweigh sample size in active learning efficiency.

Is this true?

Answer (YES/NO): YES